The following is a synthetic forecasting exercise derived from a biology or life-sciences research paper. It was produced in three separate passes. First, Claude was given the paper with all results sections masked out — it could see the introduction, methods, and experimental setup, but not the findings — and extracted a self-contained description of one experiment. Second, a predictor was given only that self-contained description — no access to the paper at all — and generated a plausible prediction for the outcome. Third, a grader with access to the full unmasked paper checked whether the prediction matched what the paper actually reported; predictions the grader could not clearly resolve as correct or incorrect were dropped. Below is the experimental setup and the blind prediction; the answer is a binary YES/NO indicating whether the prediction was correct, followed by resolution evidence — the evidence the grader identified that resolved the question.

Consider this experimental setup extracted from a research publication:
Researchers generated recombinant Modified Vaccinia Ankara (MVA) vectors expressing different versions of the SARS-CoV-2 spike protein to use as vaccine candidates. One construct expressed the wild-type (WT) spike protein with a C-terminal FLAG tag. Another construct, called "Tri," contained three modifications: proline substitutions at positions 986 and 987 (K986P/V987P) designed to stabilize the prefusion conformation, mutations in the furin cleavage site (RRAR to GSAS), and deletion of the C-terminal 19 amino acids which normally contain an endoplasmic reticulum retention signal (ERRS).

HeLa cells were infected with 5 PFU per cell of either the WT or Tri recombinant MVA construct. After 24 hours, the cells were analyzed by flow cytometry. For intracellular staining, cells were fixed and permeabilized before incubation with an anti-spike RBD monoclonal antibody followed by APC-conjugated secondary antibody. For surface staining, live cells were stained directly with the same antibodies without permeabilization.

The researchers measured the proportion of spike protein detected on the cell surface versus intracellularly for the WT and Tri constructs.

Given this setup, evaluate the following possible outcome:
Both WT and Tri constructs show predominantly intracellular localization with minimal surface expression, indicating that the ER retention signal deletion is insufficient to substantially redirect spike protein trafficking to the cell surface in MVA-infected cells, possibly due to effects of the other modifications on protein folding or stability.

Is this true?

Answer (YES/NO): NO